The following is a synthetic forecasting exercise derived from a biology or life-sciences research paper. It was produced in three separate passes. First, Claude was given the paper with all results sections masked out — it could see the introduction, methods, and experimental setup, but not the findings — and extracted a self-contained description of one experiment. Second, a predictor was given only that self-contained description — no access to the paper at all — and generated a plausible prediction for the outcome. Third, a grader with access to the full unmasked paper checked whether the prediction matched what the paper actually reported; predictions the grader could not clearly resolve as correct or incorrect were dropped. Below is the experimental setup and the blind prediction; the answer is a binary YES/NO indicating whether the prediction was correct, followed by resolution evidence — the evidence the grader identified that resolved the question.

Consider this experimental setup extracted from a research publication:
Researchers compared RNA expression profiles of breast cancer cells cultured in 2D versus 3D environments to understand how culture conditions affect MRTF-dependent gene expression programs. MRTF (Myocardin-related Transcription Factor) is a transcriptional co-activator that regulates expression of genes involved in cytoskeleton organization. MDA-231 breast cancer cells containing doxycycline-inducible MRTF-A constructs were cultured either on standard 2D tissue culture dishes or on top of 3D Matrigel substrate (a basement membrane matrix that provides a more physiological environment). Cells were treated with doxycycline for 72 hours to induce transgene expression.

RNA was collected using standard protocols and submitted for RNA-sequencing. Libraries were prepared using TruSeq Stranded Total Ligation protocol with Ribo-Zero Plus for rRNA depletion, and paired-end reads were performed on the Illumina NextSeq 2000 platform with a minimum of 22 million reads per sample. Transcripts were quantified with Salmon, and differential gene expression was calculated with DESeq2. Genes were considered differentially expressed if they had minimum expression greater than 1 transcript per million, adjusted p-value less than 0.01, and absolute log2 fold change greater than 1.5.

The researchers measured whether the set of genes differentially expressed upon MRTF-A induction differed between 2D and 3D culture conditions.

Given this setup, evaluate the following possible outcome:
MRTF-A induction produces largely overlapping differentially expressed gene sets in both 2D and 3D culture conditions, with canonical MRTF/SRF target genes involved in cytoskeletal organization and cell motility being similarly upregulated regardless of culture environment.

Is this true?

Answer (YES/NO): NO